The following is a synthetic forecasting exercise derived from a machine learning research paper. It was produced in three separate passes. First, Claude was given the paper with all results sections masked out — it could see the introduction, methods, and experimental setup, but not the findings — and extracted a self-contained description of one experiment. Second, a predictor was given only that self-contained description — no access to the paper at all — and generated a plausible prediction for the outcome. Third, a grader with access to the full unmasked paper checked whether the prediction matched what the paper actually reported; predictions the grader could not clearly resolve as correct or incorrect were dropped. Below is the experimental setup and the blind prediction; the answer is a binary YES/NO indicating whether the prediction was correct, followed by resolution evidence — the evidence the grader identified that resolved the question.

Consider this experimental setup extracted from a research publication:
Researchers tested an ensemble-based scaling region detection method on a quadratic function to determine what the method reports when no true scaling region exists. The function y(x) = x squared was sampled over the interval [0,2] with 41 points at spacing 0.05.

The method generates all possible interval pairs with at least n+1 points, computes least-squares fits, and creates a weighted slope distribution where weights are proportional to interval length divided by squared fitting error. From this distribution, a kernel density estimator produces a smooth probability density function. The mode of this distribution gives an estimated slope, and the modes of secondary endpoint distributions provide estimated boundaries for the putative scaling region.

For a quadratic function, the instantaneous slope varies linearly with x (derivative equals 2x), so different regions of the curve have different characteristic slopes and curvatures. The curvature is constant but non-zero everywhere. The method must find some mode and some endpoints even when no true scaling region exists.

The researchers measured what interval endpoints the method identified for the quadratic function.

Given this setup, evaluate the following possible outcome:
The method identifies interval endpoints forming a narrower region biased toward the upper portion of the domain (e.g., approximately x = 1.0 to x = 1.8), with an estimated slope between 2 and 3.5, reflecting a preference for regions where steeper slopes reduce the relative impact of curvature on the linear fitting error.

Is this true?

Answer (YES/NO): YES